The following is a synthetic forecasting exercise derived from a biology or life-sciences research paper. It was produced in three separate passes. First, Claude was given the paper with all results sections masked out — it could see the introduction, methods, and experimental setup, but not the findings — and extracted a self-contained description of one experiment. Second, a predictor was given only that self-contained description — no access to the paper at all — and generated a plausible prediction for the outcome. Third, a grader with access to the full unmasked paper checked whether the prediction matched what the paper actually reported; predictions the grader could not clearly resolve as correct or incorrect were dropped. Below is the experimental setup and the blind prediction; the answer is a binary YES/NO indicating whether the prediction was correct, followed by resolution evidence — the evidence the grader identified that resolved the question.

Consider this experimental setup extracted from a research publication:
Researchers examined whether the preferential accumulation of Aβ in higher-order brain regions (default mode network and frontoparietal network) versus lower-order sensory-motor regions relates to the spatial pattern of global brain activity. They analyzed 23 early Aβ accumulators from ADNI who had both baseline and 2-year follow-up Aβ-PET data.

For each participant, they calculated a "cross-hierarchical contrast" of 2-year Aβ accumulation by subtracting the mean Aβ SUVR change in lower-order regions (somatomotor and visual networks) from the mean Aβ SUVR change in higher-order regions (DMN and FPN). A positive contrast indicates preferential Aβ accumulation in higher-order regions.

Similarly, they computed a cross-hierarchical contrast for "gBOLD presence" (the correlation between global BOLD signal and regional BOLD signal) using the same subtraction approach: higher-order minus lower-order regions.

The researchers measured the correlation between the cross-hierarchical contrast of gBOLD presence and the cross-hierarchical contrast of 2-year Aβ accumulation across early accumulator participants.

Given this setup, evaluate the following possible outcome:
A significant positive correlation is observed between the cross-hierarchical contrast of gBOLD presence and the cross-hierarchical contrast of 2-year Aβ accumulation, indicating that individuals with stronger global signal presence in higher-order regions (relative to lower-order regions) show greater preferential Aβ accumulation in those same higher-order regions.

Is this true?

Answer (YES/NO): NO